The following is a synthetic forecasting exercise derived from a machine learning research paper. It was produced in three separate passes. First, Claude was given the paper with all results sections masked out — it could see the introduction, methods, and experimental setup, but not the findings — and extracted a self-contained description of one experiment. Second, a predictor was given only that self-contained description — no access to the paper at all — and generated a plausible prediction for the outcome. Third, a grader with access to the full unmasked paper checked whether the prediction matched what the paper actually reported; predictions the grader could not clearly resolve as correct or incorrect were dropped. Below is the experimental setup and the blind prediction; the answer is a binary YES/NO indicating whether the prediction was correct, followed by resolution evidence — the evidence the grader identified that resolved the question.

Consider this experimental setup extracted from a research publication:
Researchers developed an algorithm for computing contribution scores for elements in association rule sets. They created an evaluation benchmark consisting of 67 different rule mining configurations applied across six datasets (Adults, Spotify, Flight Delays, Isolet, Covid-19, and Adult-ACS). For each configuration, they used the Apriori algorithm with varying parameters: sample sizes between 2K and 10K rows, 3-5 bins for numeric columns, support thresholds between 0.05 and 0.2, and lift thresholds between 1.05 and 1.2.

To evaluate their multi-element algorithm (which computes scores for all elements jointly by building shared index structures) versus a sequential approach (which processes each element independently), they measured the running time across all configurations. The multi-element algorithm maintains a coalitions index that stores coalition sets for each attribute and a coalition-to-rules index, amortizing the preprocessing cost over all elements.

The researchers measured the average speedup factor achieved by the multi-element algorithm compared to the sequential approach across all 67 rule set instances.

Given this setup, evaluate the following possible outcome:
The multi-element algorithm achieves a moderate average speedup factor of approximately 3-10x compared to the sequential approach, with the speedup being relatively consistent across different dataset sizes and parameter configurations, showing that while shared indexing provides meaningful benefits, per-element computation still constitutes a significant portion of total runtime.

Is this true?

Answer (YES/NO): NO